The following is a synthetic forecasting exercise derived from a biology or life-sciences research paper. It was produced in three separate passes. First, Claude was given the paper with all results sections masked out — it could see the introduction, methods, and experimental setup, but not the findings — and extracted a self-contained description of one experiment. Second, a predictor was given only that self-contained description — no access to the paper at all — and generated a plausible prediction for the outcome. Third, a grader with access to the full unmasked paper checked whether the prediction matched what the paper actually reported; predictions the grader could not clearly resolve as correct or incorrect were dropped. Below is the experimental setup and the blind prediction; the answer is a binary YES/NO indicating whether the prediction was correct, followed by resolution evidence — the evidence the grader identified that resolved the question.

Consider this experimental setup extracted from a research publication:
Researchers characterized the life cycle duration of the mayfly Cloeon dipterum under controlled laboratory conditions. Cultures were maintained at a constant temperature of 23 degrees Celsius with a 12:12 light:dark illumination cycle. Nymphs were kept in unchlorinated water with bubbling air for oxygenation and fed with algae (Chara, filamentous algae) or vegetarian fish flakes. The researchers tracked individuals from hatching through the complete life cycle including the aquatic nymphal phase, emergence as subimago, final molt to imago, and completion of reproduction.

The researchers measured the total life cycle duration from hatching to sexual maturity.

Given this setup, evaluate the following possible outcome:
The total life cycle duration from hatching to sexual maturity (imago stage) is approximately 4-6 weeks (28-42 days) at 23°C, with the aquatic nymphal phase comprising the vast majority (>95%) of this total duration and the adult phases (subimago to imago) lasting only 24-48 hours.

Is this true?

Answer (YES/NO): NO